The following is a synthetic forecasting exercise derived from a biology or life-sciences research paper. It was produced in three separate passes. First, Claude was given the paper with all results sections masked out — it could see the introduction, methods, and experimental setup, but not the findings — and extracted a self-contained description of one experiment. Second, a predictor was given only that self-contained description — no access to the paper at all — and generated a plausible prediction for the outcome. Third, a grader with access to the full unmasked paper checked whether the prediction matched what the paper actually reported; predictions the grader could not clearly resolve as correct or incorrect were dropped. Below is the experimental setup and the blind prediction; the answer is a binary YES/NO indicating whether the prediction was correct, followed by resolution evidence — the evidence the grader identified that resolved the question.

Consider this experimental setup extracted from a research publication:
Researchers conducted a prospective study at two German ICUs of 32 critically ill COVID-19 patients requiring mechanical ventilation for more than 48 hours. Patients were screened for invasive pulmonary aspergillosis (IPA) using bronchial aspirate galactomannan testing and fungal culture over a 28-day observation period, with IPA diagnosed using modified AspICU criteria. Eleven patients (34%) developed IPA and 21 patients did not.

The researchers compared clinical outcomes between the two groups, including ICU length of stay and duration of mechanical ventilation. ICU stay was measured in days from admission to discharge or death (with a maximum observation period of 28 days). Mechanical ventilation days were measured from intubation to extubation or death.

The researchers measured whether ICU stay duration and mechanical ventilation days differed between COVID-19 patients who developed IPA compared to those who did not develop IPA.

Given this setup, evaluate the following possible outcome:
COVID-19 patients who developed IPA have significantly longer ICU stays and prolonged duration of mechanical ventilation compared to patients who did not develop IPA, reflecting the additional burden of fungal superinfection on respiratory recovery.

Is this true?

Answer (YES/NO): NO